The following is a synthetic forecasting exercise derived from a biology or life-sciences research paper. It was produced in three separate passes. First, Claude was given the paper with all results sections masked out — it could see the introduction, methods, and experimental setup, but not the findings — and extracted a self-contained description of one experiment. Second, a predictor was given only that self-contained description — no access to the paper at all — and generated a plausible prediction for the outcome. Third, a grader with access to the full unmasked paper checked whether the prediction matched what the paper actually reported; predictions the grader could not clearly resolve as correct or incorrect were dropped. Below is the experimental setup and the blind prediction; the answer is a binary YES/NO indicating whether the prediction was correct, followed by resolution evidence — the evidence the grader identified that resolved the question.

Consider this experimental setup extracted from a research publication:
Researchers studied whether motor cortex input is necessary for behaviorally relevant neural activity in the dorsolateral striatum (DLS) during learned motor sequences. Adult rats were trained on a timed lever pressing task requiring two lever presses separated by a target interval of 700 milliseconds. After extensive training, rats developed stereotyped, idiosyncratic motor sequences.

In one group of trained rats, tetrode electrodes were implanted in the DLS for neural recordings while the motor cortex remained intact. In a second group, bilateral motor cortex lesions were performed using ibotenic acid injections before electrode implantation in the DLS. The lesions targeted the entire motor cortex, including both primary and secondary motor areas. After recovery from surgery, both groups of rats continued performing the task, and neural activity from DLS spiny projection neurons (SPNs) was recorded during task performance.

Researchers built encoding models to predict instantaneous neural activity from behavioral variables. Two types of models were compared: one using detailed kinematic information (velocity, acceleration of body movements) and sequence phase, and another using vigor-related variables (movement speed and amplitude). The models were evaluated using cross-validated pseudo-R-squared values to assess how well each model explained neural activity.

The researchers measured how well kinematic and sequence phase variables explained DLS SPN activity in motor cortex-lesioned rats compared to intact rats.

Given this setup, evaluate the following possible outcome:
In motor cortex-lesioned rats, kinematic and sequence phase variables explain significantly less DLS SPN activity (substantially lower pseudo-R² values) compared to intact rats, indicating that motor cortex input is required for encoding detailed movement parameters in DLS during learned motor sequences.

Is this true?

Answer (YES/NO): NO